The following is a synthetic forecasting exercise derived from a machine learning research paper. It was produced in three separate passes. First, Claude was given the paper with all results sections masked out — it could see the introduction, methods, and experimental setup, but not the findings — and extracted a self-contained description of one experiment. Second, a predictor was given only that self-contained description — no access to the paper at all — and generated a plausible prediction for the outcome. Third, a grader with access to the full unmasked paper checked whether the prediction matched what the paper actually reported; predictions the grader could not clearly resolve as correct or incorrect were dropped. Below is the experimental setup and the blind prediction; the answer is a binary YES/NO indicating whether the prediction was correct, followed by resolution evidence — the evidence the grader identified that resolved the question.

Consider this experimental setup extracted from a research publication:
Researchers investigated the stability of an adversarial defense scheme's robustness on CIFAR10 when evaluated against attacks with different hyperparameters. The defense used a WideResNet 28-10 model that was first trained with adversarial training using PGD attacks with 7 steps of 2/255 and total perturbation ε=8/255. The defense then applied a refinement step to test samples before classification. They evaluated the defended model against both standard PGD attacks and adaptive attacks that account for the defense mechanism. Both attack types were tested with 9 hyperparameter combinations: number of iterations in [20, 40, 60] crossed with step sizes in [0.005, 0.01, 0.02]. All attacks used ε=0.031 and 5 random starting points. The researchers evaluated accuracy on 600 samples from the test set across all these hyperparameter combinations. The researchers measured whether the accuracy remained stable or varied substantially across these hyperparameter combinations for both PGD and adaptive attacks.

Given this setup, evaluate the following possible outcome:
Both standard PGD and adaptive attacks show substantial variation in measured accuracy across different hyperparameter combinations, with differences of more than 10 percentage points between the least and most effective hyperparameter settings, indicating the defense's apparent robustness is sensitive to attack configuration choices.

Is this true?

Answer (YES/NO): NO